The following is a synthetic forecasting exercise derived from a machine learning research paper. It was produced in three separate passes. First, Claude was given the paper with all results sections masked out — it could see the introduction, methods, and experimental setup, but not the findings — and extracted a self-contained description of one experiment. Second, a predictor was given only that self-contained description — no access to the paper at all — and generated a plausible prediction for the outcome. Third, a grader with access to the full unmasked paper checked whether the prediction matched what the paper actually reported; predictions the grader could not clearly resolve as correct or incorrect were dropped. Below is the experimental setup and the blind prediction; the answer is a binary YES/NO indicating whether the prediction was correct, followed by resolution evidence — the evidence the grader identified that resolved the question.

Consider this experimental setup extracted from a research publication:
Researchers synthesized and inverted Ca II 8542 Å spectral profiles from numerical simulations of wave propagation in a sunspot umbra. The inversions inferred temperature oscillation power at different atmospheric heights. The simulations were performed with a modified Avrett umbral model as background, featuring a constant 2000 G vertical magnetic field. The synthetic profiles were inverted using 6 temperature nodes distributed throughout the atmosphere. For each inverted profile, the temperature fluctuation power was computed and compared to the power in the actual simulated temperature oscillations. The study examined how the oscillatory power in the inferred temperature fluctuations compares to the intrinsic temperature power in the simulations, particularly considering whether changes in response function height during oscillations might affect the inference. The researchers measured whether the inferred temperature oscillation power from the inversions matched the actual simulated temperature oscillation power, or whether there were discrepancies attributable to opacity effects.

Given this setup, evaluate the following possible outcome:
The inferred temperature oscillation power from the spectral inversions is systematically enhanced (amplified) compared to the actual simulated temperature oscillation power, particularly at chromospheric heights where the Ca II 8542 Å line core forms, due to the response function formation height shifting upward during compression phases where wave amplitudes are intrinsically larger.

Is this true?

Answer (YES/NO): YES